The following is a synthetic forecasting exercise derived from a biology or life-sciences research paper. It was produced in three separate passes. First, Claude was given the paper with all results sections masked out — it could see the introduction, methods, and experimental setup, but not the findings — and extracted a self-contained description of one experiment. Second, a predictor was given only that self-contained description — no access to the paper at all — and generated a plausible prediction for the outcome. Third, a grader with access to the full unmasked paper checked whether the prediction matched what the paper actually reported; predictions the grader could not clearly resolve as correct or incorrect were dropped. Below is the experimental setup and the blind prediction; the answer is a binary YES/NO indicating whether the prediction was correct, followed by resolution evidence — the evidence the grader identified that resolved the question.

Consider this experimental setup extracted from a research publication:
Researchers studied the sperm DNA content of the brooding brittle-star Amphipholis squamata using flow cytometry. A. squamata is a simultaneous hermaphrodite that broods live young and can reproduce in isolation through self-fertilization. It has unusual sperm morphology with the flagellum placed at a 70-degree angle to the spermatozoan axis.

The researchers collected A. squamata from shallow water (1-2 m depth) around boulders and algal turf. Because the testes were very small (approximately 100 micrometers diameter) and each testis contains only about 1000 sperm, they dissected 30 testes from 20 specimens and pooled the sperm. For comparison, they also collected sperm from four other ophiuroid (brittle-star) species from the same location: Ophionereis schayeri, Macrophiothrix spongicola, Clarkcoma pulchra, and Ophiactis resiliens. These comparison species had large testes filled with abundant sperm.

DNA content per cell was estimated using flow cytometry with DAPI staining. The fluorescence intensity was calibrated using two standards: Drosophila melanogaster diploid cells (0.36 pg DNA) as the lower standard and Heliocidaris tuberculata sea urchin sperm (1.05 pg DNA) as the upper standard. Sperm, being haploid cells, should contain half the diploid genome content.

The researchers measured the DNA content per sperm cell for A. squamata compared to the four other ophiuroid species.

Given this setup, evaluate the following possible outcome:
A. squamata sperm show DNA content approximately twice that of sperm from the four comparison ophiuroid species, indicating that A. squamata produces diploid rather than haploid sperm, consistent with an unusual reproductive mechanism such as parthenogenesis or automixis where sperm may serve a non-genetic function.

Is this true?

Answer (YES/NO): NO